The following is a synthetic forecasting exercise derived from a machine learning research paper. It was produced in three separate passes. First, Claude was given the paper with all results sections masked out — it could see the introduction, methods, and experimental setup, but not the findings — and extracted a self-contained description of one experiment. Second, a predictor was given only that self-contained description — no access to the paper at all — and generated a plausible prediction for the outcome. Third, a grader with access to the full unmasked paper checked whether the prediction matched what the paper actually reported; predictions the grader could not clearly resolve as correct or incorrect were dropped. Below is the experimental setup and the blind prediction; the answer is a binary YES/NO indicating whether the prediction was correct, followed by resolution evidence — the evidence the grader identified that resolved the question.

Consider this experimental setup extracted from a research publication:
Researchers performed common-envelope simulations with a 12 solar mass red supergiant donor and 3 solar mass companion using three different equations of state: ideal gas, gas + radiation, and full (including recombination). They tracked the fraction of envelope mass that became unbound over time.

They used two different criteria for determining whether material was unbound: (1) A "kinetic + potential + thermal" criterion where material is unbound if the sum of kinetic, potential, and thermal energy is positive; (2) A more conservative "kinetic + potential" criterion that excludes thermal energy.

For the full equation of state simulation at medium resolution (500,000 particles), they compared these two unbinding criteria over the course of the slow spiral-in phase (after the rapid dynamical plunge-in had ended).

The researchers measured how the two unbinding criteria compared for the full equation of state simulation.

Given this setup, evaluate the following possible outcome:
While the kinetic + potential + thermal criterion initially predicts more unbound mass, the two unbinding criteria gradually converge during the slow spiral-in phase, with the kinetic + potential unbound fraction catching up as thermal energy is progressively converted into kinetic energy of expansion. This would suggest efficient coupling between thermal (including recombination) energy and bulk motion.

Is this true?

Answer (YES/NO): YES